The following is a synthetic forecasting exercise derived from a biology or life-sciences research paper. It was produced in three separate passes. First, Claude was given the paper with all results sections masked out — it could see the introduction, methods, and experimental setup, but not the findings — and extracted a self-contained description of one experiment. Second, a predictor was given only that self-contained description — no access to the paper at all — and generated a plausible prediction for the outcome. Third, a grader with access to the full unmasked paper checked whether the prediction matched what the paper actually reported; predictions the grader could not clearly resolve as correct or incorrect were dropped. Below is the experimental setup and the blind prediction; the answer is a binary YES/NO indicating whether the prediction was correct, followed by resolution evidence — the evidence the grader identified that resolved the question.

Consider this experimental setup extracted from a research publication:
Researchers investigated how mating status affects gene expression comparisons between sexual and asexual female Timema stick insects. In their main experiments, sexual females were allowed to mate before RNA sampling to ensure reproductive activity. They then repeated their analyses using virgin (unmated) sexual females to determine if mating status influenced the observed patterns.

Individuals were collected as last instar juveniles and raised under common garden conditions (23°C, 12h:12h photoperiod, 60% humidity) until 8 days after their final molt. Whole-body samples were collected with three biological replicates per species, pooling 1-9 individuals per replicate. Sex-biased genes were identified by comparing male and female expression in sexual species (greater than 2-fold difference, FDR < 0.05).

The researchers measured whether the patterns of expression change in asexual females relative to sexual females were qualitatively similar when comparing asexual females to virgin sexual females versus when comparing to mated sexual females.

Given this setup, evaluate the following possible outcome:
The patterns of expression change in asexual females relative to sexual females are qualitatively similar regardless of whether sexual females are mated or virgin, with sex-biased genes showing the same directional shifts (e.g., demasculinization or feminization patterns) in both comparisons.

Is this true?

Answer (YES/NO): YES